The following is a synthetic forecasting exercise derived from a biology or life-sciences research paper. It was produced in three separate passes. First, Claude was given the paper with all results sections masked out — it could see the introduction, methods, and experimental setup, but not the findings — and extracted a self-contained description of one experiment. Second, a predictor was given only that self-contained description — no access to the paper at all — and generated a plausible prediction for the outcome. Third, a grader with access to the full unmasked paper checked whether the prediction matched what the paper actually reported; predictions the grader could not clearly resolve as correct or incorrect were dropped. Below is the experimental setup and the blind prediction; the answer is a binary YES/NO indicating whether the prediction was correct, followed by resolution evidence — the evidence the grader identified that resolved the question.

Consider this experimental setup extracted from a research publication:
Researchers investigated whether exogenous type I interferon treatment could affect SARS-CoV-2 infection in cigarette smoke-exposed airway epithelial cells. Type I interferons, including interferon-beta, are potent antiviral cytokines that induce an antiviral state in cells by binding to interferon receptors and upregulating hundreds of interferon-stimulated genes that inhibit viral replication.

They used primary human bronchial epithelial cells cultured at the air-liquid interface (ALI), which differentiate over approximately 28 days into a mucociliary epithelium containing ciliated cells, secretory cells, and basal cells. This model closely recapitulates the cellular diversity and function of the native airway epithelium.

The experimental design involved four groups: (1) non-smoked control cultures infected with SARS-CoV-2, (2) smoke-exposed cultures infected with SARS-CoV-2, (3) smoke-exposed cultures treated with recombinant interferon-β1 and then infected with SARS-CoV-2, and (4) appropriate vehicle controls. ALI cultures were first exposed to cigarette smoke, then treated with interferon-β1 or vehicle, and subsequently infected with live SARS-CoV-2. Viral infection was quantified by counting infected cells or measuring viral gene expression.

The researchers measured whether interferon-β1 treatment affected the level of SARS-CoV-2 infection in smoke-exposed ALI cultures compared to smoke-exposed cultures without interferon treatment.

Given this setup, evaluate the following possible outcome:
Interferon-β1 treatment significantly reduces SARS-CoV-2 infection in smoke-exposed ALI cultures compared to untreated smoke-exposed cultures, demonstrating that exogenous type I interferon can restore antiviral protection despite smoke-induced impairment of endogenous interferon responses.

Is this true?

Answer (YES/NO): YES